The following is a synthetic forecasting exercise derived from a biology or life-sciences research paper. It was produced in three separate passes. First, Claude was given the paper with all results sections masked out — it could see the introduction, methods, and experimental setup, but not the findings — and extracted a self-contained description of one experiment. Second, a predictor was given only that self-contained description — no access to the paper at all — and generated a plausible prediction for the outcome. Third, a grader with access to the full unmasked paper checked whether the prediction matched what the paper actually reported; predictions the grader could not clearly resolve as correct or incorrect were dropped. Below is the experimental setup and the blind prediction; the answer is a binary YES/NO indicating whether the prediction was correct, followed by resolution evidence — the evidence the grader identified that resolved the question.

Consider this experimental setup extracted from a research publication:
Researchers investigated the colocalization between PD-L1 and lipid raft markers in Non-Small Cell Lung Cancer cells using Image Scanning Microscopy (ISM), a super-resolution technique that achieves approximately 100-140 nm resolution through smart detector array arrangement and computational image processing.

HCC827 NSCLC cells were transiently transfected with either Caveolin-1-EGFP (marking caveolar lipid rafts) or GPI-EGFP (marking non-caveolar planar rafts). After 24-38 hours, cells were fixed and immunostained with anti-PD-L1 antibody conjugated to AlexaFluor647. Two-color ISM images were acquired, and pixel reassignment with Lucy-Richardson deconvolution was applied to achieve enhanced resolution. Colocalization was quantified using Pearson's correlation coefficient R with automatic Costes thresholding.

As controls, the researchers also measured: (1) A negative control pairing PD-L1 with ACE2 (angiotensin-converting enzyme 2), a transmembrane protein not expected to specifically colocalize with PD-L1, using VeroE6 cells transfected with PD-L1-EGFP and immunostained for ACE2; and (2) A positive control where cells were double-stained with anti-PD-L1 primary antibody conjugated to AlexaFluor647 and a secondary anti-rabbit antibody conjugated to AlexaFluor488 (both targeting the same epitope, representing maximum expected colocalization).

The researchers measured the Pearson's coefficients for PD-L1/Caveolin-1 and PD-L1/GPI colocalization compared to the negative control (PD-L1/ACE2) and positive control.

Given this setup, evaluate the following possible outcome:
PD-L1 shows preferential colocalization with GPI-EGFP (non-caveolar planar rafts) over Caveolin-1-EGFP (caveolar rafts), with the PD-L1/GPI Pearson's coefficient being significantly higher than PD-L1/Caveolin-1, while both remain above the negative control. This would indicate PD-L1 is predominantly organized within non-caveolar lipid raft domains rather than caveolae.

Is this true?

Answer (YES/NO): NO